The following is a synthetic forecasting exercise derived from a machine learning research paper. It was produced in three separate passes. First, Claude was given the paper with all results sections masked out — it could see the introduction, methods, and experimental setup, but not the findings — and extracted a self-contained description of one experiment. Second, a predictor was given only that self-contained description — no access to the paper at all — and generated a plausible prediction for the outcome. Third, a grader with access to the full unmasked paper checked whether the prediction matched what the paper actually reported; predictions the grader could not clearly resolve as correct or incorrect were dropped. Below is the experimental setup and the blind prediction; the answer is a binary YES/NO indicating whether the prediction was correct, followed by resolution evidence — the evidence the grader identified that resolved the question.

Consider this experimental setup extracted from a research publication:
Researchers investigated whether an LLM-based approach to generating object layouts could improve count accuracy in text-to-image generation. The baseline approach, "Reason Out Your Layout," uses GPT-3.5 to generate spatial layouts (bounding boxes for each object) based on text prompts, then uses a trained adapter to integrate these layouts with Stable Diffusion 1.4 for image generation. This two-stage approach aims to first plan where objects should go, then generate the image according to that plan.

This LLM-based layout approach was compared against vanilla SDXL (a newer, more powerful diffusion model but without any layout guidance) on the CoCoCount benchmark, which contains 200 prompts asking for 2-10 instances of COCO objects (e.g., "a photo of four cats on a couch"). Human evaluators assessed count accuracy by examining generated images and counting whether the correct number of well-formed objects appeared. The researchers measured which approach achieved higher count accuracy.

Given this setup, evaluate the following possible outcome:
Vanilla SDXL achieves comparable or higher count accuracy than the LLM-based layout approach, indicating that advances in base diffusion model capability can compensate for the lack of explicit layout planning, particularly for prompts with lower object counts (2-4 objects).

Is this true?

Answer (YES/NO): YES